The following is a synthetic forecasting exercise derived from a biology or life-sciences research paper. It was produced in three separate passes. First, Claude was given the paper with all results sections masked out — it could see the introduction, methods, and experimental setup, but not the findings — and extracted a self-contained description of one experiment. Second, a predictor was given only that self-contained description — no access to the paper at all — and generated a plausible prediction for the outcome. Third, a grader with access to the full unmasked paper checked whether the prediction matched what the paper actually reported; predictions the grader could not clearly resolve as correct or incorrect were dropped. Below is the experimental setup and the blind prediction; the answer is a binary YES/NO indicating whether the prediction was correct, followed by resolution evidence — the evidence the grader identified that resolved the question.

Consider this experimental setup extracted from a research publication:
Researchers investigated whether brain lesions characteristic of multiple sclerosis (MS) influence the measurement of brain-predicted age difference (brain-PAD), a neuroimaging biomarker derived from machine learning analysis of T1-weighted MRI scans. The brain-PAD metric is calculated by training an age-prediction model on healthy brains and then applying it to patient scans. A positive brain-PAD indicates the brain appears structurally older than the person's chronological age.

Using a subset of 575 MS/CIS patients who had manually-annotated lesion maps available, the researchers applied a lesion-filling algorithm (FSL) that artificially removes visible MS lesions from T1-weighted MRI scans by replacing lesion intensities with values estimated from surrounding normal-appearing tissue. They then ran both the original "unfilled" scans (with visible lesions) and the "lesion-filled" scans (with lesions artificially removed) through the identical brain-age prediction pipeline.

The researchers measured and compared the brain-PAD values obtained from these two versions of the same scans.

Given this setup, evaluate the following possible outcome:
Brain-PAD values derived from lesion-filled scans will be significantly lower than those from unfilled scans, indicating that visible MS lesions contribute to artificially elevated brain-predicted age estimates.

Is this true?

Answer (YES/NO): NO